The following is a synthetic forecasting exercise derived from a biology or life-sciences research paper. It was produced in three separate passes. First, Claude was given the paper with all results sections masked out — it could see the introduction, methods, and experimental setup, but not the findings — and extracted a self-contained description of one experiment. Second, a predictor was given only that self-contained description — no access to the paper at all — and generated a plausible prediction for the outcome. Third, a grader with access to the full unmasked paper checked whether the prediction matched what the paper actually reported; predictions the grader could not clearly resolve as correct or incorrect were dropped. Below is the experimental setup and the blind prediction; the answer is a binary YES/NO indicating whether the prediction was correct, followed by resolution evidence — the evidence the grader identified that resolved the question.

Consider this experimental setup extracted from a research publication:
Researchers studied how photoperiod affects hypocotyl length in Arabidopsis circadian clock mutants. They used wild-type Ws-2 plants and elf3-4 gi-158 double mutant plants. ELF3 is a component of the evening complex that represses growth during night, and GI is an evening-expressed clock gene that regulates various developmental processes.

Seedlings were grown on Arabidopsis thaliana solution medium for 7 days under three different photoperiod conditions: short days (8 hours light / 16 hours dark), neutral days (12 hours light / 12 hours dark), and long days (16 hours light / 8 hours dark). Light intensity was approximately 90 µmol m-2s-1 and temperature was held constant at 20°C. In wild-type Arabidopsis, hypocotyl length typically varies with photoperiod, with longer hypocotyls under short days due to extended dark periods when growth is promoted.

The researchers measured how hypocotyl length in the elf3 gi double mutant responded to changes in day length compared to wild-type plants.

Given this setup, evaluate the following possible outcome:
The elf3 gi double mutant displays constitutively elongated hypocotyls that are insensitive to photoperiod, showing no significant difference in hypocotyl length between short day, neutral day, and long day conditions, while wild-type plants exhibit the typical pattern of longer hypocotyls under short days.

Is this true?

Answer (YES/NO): NO